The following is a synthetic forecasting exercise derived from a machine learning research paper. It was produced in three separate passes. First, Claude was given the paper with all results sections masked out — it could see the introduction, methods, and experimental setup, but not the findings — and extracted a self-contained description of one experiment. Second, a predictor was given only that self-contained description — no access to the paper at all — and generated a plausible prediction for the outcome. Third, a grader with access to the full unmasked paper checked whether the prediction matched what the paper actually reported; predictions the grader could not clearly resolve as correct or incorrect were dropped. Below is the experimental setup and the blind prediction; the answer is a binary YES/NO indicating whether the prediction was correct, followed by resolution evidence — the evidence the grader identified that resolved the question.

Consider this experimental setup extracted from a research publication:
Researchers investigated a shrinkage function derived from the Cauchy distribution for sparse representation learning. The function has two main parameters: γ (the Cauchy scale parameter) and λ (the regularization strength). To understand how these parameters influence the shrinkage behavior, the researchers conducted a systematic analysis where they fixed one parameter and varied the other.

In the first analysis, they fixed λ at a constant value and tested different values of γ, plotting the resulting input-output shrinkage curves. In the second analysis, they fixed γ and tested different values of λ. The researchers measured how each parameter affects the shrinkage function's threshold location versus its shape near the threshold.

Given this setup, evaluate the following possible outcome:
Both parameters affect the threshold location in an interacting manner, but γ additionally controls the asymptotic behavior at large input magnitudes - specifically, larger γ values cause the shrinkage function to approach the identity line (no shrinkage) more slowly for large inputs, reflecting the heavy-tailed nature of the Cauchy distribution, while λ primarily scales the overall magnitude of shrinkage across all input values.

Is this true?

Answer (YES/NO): NO